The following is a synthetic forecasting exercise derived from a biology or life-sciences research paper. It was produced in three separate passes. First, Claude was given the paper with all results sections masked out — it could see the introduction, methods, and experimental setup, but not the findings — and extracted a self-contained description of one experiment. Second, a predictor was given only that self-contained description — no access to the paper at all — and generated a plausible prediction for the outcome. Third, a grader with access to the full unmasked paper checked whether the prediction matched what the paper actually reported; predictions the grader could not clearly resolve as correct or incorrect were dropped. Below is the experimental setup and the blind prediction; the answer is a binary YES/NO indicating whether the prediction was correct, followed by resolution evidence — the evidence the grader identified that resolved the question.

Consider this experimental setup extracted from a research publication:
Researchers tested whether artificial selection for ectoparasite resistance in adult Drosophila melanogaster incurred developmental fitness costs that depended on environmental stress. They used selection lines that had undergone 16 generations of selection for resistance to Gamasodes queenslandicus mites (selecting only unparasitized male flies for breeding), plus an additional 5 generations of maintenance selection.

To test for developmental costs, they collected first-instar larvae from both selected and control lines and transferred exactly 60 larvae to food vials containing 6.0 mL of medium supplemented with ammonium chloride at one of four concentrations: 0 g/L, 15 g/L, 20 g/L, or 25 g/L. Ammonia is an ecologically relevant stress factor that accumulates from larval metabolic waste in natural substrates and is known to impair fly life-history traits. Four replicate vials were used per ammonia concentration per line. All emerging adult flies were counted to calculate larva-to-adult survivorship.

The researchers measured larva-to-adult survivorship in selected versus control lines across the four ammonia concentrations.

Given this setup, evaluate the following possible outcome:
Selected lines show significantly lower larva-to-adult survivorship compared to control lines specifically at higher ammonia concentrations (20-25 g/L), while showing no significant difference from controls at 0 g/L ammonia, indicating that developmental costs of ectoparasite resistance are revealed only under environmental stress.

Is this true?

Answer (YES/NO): NO